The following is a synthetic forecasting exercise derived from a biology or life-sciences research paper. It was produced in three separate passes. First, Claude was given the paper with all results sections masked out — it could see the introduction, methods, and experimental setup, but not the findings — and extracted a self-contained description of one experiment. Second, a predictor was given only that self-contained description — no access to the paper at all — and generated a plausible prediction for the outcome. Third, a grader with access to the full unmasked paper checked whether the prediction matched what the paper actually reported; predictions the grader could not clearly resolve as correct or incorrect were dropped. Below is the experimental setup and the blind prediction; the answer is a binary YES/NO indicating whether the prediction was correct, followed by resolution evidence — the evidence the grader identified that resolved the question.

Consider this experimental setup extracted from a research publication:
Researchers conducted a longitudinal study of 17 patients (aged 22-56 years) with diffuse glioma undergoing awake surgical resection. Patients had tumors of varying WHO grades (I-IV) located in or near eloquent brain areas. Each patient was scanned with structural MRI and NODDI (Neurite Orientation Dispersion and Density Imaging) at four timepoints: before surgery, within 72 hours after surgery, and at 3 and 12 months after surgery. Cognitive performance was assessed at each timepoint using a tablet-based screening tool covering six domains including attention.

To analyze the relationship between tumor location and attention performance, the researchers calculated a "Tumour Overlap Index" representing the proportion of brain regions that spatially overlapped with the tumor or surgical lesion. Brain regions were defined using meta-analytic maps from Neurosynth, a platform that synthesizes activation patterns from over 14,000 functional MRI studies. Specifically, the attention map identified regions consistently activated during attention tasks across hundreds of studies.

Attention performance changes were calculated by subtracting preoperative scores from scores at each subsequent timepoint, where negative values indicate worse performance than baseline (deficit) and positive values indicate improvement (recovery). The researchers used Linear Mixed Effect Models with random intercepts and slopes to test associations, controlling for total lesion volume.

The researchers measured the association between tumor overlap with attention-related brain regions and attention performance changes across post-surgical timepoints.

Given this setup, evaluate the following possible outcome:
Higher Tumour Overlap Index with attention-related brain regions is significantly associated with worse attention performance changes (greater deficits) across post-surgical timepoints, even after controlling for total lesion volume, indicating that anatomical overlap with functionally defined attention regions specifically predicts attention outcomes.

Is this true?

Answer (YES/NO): YES